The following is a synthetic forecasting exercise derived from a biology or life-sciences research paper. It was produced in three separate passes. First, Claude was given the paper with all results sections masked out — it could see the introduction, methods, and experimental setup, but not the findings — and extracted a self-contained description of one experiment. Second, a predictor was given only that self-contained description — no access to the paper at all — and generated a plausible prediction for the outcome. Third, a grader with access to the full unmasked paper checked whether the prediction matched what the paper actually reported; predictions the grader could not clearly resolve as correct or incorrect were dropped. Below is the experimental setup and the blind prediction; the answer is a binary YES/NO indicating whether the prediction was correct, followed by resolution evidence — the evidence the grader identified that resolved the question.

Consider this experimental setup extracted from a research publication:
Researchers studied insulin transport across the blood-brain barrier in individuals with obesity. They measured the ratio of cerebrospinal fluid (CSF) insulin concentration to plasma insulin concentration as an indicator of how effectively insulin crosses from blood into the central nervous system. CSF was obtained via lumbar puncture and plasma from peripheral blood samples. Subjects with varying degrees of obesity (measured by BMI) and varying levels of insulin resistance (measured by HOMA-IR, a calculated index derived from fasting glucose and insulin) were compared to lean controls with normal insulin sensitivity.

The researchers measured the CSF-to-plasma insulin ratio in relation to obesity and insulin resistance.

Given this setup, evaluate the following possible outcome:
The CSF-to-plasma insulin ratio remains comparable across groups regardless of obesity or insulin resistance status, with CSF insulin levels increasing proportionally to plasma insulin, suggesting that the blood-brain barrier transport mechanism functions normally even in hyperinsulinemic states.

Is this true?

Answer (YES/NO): NO